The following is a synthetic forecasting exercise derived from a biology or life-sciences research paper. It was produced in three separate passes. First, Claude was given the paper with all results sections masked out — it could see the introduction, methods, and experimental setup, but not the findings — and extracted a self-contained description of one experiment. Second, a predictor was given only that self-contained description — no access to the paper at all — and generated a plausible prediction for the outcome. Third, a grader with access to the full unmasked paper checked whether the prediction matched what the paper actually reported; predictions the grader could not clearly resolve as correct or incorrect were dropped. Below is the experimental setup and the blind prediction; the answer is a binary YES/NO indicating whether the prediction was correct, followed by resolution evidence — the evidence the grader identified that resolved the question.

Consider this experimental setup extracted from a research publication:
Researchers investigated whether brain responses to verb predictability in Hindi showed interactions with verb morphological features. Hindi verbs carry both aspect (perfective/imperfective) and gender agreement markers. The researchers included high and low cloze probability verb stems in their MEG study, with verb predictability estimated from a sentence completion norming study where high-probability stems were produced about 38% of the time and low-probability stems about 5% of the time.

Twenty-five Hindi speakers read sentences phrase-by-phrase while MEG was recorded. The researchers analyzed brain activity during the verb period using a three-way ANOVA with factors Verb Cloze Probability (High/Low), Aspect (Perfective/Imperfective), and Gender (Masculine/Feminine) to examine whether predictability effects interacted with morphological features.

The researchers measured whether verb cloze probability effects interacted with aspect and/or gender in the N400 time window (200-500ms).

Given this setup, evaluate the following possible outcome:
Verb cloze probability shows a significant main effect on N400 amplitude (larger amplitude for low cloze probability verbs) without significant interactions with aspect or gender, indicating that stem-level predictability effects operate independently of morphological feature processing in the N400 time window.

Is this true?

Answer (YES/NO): NO